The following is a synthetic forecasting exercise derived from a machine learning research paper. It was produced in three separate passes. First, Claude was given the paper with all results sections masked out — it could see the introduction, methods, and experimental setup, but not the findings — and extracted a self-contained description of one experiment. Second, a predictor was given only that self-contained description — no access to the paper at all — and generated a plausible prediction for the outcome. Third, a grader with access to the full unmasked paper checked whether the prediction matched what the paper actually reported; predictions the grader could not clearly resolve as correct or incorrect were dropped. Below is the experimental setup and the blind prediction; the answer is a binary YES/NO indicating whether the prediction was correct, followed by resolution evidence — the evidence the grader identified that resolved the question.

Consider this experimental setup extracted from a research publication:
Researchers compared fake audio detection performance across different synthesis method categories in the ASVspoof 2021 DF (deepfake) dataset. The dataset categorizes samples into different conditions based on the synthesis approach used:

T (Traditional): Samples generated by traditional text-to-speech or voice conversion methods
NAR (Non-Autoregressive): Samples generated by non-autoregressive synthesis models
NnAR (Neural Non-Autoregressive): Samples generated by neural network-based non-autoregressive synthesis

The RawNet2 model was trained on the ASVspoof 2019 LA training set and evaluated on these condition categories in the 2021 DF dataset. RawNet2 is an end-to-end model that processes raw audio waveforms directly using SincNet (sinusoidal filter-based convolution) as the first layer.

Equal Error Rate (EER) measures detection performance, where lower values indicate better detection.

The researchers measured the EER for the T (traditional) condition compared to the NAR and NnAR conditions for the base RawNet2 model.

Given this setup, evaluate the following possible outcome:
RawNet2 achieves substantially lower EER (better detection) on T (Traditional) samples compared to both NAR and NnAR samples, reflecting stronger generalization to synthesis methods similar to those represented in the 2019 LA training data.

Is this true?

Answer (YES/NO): NO